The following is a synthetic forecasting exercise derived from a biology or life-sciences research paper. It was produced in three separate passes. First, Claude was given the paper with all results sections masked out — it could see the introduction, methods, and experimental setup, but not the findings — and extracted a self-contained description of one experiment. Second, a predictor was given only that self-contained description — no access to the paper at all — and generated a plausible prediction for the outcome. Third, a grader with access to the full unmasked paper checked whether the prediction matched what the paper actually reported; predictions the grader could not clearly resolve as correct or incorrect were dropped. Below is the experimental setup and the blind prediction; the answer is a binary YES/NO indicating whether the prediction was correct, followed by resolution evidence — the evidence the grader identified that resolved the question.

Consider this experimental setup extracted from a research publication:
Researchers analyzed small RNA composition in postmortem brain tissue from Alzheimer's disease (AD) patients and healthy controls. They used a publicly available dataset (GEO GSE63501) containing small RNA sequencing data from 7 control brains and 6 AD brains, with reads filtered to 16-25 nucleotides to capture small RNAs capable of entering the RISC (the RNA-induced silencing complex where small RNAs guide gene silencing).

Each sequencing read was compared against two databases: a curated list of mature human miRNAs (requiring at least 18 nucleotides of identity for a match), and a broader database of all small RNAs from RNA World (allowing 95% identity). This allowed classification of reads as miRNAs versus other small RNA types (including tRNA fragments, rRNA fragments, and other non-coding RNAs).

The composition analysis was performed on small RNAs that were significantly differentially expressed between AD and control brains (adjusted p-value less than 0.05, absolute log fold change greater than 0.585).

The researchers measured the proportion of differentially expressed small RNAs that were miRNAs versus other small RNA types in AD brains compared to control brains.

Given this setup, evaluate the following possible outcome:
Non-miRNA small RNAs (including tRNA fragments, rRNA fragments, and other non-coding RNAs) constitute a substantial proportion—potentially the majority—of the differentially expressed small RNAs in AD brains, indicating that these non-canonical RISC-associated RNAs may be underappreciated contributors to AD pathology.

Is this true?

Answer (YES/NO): YES